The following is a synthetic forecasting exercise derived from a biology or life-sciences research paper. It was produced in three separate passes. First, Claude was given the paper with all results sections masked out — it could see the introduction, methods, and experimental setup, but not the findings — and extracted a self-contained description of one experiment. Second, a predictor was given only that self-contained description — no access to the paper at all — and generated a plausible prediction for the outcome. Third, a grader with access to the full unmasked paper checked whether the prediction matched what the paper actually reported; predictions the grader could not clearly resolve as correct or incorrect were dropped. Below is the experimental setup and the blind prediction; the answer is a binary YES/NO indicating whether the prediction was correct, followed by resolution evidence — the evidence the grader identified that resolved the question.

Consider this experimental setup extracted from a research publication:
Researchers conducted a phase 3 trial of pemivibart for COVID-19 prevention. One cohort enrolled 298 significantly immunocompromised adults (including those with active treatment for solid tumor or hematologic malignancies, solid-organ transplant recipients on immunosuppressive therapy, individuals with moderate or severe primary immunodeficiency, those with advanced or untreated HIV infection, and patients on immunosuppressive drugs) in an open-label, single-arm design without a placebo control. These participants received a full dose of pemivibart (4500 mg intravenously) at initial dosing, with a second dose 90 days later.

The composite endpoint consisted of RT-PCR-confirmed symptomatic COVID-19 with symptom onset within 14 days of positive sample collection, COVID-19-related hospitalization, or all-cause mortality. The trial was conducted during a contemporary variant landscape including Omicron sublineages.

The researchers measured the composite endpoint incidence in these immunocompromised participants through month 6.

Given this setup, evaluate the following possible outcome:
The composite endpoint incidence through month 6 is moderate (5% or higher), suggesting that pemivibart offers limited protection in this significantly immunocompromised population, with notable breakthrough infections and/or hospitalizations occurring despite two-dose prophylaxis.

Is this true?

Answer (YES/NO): NO